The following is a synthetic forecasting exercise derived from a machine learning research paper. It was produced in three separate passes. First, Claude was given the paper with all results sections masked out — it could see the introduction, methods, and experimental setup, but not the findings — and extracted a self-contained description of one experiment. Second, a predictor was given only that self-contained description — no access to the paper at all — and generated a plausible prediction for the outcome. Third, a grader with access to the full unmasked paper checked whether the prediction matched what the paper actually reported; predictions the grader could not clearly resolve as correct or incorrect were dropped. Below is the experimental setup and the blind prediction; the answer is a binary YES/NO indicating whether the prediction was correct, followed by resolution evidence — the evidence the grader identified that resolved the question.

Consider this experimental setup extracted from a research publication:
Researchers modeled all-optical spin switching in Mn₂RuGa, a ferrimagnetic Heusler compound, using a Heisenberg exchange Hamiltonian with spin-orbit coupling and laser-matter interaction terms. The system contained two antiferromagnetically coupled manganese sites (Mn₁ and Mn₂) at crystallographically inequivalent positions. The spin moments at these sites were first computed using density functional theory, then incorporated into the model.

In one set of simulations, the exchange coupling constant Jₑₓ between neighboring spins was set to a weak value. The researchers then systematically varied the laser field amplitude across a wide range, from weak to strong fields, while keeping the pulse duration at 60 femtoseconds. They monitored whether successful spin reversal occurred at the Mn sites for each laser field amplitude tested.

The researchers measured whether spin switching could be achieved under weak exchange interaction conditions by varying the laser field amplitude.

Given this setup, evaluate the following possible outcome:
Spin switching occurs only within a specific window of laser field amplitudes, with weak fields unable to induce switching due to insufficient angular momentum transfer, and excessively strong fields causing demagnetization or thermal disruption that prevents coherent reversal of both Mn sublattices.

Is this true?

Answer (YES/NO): NO